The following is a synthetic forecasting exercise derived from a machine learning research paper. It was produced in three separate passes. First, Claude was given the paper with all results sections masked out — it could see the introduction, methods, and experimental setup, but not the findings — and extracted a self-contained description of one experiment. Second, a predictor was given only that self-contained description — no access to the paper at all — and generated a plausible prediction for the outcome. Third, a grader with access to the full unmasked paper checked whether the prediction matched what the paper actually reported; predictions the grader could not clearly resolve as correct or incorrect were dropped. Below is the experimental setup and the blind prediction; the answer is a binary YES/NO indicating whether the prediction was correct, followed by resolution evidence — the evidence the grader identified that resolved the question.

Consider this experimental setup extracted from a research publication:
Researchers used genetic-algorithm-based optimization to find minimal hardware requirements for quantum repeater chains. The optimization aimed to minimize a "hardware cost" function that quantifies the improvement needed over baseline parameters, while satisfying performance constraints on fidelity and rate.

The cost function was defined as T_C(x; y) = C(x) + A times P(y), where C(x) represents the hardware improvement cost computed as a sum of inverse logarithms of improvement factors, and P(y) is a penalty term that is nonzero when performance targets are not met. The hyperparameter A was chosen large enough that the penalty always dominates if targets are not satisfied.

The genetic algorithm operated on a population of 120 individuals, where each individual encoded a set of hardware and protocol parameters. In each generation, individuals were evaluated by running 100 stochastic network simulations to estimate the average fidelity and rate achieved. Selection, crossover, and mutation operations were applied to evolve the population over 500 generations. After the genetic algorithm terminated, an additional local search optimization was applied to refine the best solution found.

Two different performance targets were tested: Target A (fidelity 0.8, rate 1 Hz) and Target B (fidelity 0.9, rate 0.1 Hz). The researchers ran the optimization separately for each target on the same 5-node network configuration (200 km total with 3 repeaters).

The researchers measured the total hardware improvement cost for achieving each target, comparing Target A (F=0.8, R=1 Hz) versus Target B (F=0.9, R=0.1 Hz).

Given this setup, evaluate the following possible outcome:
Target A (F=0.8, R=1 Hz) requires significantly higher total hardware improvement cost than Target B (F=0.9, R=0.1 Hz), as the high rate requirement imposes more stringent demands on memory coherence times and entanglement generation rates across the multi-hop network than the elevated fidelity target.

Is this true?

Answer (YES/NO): NO